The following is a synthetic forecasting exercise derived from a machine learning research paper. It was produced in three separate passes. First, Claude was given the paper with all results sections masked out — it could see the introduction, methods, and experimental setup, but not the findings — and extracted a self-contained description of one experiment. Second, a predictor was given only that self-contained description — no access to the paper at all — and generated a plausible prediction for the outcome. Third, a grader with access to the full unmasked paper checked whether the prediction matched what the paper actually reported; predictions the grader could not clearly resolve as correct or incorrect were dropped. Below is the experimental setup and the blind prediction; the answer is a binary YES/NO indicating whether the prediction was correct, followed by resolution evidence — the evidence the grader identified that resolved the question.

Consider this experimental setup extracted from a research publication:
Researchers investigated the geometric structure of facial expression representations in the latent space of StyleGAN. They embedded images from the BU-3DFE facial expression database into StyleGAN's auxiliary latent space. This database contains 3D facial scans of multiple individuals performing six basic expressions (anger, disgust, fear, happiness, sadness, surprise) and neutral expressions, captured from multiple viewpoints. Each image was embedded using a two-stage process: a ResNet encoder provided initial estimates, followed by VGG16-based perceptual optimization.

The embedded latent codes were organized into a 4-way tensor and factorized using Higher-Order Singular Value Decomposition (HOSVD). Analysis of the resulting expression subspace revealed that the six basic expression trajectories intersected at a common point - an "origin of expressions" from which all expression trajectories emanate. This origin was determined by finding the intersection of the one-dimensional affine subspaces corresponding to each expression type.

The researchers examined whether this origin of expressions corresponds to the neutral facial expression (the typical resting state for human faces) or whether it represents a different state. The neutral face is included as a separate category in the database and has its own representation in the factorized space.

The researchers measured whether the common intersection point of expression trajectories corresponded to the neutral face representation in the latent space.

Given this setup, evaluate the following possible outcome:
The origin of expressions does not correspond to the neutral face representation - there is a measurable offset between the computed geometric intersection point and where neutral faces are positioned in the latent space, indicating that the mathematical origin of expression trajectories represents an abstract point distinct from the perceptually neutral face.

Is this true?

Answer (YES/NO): YES